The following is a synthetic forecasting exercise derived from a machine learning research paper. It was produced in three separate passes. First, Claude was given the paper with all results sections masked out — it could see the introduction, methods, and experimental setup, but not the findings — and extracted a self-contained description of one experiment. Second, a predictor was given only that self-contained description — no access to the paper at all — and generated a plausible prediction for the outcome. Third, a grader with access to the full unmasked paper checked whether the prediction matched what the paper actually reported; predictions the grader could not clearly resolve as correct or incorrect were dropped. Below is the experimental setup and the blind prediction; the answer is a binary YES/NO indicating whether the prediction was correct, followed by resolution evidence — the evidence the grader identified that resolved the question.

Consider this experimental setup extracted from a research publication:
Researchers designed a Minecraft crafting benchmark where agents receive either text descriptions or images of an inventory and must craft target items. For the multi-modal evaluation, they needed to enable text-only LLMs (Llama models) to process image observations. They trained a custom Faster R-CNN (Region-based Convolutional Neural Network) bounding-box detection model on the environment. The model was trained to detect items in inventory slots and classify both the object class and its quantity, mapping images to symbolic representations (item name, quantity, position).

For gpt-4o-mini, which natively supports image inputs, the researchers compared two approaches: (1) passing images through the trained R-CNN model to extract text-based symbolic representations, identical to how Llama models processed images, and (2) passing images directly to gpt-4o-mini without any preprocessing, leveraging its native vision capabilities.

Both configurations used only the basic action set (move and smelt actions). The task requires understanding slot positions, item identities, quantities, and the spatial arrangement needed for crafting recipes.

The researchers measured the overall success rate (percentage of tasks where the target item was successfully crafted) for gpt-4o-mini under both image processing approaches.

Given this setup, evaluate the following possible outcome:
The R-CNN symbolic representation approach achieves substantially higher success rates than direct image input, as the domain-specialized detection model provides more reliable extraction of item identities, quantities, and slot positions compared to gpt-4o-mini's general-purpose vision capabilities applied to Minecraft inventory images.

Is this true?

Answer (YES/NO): YES